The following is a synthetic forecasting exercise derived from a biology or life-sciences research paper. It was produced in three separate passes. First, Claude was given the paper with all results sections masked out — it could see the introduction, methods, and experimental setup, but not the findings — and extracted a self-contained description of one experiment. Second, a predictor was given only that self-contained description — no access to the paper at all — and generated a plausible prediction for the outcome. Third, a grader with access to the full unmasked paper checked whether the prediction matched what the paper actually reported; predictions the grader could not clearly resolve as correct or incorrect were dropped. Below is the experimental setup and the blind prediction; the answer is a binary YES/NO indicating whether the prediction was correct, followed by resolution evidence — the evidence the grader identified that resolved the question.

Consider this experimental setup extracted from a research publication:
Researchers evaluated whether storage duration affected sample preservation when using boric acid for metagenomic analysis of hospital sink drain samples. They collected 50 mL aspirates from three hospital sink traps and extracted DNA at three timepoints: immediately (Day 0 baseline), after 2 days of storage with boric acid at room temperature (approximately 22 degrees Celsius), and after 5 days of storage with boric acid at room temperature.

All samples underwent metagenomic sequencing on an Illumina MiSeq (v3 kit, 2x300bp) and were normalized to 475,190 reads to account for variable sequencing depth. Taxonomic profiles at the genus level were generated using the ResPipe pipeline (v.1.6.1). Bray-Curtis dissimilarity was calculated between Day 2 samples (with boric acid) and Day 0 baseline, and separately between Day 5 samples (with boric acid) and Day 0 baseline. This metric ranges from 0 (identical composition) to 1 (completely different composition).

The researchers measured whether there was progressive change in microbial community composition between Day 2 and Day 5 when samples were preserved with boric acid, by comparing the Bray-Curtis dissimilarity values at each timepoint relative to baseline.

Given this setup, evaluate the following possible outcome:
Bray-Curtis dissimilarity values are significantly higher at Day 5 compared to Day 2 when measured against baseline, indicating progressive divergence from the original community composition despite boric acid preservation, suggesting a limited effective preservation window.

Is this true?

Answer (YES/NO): NO